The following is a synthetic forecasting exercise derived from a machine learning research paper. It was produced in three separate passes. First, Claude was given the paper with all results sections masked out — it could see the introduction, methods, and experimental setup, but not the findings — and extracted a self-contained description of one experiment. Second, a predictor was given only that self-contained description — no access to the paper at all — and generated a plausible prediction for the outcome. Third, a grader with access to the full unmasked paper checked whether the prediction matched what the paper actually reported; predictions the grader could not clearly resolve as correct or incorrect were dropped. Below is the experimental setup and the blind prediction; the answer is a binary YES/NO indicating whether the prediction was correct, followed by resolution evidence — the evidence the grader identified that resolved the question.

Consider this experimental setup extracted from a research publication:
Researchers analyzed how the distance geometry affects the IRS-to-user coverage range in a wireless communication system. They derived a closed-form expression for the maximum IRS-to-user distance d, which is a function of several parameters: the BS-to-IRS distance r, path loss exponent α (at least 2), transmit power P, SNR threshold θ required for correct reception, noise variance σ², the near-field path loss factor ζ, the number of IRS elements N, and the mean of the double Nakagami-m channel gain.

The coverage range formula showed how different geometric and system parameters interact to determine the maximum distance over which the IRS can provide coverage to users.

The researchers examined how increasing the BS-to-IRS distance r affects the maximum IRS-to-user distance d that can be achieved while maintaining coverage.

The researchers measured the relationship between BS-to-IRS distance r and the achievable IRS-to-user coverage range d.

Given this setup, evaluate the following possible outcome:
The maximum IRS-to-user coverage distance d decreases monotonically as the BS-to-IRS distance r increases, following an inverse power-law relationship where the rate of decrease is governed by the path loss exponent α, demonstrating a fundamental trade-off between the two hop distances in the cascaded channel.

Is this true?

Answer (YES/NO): NO